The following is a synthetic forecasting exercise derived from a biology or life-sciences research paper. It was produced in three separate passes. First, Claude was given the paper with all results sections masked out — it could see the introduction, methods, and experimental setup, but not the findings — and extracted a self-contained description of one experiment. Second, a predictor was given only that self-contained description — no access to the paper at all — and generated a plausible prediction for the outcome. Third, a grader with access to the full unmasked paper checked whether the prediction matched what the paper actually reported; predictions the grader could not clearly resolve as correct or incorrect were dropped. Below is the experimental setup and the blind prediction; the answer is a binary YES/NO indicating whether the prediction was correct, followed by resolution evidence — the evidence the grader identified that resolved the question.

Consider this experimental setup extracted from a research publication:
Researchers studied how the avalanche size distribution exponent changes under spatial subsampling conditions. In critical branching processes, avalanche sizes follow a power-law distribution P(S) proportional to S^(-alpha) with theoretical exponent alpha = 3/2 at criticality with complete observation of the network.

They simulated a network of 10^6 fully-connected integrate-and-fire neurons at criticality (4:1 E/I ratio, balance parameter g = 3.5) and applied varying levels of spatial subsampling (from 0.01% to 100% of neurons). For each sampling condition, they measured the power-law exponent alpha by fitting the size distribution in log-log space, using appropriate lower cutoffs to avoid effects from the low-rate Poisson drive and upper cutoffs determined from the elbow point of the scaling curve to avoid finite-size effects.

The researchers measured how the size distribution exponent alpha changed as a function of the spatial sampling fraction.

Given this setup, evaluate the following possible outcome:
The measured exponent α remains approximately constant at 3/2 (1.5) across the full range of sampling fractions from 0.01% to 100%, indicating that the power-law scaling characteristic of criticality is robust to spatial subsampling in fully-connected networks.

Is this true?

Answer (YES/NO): NO